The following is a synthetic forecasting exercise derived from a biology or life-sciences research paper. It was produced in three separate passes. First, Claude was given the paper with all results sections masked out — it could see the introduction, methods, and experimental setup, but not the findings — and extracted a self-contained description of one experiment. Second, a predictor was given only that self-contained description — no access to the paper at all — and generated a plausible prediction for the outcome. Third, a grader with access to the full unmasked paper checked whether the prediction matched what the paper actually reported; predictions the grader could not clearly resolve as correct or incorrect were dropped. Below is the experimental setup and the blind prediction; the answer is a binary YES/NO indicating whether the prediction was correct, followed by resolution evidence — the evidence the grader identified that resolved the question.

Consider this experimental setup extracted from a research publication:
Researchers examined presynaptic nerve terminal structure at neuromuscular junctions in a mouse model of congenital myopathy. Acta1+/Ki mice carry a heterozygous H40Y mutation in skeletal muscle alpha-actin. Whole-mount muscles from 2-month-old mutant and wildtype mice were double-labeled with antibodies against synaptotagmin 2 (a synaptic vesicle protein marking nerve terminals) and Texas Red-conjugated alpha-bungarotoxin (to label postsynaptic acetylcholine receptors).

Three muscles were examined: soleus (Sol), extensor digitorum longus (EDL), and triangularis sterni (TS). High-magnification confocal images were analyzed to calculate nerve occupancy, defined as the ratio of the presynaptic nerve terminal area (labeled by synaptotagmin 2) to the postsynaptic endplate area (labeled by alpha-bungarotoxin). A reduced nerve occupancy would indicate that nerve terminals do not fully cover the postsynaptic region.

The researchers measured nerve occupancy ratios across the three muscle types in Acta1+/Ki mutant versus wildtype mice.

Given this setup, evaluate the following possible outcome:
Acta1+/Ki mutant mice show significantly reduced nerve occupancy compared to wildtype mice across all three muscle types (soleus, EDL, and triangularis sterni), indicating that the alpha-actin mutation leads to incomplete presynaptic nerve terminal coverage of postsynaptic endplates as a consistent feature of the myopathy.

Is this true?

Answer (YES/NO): NO